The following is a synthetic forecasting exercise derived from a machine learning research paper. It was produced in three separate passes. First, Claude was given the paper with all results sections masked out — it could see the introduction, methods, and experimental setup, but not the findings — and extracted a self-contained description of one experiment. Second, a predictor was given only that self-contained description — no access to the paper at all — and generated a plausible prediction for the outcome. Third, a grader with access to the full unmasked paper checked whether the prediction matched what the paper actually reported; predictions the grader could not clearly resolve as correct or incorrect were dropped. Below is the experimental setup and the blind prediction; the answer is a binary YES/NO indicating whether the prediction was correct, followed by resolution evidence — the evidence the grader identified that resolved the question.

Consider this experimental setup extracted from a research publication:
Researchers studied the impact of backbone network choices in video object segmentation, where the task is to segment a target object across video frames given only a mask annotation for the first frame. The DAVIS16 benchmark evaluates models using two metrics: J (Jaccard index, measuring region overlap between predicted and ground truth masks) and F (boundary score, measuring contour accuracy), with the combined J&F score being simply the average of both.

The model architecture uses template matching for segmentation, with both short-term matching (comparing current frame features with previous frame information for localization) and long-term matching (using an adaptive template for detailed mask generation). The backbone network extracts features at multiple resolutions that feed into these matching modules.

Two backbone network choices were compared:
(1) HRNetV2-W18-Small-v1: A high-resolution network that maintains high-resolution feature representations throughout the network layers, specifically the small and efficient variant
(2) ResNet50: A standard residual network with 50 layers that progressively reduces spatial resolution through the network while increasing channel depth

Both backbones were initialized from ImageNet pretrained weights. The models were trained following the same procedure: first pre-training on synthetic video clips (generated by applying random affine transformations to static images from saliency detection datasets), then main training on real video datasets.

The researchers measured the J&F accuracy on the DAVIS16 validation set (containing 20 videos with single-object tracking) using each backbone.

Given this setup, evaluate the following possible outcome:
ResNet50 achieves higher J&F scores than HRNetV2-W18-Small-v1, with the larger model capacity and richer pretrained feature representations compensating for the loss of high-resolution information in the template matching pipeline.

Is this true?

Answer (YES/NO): NO